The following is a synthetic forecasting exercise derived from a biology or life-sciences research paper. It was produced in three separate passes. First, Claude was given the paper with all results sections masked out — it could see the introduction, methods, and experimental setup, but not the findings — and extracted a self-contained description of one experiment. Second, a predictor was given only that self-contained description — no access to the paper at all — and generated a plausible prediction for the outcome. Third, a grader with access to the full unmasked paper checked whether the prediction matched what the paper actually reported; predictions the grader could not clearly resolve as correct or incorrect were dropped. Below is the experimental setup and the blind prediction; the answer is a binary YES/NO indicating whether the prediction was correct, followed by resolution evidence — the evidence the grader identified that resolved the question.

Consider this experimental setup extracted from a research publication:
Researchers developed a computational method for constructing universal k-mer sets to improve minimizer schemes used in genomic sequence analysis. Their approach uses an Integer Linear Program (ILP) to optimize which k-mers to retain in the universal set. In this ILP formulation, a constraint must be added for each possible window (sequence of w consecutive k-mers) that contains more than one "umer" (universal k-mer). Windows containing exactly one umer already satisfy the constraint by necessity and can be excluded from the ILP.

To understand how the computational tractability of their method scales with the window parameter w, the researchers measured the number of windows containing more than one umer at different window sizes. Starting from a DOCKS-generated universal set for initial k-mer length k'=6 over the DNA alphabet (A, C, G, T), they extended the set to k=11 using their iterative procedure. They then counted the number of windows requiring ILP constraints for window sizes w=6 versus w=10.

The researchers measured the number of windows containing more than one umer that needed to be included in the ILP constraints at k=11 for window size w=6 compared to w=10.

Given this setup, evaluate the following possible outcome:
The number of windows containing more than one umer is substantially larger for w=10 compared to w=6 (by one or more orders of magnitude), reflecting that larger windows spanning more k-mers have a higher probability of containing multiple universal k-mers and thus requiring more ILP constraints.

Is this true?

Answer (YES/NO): YES